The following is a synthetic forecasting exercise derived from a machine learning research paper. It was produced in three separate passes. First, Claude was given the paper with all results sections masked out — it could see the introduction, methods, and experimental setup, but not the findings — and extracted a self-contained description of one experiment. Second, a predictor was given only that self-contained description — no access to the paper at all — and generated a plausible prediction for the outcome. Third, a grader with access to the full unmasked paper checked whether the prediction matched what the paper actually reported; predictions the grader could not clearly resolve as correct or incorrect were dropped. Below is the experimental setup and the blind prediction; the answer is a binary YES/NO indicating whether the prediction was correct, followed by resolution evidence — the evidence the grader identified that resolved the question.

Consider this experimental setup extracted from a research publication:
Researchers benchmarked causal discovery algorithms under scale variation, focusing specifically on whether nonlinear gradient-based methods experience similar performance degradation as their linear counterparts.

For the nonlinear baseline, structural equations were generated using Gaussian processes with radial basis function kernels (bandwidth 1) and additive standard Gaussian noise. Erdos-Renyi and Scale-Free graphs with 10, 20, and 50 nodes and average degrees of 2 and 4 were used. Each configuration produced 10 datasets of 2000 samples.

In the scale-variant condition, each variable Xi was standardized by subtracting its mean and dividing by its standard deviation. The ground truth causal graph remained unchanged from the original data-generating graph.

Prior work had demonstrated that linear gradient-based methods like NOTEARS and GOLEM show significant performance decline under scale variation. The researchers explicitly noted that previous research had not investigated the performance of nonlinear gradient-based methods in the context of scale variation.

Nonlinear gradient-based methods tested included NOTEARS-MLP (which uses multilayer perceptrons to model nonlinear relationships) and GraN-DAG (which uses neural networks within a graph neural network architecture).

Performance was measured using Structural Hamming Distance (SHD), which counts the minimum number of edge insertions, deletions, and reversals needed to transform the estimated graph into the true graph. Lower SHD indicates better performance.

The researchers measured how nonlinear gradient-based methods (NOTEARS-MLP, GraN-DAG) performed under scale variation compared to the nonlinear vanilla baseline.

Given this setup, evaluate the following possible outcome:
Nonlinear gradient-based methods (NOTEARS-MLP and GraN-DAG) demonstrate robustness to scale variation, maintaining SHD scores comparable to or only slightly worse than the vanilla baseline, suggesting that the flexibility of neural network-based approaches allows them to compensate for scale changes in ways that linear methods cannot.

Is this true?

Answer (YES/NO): NO